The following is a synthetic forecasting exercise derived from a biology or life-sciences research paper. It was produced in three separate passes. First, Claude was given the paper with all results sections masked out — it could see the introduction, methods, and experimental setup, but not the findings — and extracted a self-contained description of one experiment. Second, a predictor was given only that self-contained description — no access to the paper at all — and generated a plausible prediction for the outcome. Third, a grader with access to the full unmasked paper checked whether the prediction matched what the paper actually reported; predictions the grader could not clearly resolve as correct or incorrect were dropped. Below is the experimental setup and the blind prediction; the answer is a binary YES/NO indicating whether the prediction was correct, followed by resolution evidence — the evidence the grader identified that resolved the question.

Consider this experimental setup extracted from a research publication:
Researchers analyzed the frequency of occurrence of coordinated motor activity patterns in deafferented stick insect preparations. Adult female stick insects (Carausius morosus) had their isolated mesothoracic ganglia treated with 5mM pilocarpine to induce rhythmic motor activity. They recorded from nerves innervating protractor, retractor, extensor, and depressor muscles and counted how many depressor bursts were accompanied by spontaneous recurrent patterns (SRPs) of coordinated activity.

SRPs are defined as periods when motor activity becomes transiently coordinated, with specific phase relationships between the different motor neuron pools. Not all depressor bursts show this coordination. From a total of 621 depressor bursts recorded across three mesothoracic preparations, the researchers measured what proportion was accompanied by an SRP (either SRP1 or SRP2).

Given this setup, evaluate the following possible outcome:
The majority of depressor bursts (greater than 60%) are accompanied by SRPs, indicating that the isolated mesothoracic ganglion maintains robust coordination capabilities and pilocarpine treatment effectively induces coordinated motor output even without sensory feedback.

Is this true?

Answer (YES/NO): NO